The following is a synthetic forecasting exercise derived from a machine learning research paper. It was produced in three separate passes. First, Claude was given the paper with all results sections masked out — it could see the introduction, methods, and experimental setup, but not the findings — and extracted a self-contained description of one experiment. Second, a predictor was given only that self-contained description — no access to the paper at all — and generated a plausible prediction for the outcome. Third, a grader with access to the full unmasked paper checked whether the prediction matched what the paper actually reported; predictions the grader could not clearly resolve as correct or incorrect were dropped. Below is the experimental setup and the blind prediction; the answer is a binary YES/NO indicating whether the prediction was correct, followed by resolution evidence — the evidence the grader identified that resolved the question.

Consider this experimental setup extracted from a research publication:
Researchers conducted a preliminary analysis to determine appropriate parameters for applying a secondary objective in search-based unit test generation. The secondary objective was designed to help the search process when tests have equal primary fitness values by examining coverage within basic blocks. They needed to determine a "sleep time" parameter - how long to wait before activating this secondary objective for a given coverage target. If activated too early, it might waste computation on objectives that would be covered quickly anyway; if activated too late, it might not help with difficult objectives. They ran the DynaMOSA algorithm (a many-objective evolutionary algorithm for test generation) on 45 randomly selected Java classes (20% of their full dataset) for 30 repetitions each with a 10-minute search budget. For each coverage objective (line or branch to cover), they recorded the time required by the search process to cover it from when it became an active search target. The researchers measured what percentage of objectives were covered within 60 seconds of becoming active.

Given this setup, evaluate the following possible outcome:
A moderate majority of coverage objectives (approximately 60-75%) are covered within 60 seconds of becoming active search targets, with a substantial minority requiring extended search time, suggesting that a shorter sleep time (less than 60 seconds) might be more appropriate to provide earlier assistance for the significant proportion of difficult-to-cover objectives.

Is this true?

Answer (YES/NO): NO